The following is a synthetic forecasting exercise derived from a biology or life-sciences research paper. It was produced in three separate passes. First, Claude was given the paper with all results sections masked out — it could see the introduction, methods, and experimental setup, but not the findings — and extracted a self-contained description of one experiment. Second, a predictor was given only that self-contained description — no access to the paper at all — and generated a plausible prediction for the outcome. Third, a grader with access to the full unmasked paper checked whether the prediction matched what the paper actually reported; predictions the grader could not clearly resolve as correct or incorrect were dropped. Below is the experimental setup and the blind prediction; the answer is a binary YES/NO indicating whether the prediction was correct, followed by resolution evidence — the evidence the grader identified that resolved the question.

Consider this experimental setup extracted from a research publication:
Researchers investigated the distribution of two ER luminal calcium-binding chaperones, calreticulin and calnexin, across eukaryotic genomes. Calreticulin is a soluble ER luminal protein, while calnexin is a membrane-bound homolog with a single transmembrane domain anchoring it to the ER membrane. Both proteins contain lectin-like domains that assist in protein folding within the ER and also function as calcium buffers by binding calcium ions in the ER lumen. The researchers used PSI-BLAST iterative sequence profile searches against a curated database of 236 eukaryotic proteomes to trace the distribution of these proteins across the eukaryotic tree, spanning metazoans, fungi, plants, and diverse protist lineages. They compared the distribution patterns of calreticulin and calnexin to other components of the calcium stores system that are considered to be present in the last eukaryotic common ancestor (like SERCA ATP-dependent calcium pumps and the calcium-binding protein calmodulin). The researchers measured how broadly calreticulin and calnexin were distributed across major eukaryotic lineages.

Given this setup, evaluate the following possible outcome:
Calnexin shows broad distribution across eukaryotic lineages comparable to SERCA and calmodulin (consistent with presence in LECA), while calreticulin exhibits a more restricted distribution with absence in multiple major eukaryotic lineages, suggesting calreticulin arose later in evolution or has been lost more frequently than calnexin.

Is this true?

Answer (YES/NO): NO